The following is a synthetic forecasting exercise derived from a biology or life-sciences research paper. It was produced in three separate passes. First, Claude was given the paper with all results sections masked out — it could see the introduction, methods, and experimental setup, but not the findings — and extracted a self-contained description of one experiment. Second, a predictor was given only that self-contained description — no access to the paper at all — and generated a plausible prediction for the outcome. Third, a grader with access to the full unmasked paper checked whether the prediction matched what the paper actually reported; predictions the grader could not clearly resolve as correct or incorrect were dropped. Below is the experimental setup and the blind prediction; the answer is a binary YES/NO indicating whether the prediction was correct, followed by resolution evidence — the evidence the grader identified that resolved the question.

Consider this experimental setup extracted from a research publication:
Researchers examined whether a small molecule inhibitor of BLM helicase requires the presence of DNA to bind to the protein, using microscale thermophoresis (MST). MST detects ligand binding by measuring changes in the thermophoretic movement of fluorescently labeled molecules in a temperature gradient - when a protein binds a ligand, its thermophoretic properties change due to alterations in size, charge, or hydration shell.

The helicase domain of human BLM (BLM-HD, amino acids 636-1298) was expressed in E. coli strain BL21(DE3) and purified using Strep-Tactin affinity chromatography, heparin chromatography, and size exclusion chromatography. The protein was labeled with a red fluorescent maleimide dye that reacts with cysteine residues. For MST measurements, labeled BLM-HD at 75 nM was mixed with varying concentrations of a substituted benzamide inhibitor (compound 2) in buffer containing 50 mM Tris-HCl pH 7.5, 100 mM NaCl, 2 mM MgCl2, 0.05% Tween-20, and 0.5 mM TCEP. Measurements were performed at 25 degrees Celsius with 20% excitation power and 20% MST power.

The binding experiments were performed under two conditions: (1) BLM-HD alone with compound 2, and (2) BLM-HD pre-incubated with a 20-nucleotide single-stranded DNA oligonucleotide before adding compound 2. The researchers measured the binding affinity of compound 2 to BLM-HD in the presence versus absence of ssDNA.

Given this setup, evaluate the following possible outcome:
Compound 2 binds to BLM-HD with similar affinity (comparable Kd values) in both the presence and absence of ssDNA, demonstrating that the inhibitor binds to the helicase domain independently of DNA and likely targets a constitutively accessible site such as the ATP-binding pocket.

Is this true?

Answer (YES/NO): NO